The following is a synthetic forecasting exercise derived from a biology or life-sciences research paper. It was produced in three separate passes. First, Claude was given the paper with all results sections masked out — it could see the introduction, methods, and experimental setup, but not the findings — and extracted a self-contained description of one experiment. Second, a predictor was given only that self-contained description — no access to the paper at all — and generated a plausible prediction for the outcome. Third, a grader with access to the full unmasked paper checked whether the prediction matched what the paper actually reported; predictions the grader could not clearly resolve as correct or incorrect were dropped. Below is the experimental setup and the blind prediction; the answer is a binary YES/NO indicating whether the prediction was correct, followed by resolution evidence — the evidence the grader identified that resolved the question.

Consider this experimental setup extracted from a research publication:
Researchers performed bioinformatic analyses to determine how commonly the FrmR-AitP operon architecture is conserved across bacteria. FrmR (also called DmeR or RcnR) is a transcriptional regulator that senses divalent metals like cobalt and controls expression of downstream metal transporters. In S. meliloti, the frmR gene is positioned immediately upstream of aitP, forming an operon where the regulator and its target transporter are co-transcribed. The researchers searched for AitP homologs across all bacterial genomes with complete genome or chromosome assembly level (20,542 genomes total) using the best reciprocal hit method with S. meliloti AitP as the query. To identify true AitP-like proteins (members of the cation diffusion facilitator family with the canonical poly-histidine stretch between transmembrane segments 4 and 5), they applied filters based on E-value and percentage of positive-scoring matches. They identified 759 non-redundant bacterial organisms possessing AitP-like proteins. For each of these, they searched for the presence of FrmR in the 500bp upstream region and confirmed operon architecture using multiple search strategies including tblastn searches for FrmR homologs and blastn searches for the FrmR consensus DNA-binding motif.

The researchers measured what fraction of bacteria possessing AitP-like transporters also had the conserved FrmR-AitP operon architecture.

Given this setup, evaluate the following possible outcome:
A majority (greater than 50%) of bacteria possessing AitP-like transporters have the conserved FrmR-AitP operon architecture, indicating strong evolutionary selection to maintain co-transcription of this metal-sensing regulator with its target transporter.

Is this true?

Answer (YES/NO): YES